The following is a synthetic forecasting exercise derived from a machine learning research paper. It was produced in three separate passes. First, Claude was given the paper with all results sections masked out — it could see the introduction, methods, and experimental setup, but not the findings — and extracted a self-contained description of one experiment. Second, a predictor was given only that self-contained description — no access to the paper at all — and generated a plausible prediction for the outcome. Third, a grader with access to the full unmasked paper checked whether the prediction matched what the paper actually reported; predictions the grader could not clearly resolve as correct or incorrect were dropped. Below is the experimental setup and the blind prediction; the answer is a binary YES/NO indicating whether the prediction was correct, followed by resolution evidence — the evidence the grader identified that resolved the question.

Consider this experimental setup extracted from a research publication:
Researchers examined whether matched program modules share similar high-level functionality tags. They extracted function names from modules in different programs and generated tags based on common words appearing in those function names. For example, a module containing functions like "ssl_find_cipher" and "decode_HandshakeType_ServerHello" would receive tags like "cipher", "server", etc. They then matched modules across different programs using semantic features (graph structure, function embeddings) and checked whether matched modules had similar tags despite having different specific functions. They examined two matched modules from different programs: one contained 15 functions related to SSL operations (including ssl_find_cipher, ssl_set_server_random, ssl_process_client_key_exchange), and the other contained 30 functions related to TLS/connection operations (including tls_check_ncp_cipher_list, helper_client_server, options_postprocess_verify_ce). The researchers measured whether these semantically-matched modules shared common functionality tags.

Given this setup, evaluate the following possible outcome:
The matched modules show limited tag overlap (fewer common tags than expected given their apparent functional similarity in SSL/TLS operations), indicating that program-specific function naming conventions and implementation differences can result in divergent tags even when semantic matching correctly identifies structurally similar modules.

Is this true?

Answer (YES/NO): NO